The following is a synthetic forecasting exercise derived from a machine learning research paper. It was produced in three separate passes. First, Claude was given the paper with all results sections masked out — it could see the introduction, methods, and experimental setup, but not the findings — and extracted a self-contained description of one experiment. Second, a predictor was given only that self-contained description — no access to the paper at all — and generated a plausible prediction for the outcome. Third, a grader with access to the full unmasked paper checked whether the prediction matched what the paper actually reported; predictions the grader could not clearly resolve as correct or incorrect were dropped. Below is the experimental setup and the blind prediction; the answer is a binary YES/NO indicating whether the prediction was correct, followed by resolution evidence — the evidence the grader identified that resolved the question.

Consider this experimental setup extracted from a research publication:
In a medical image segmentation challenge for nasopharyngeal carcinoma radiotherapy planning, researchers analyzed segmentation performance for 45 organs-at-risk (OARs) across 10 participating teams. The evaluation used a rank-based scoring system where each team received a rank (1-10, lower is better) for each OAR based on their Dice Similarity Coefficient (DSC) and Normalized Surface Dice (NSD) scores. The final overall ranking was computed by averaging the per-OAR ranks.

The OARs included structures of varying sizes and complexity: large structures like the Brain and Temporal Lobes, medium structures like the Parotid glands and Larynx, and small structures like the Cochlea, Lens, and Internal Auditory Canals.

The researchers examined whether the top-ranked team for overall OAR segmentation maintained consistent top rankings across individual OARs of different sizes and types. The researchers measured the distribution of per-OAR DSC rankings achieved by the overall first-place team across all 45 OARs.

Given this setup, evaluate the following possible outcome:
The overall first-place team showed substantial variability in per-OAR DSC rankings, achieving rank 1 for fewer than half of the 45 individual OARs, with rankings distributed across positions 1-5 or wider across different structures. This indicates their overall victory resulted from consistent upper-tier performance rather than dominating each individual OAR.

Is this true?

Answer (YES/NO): NO